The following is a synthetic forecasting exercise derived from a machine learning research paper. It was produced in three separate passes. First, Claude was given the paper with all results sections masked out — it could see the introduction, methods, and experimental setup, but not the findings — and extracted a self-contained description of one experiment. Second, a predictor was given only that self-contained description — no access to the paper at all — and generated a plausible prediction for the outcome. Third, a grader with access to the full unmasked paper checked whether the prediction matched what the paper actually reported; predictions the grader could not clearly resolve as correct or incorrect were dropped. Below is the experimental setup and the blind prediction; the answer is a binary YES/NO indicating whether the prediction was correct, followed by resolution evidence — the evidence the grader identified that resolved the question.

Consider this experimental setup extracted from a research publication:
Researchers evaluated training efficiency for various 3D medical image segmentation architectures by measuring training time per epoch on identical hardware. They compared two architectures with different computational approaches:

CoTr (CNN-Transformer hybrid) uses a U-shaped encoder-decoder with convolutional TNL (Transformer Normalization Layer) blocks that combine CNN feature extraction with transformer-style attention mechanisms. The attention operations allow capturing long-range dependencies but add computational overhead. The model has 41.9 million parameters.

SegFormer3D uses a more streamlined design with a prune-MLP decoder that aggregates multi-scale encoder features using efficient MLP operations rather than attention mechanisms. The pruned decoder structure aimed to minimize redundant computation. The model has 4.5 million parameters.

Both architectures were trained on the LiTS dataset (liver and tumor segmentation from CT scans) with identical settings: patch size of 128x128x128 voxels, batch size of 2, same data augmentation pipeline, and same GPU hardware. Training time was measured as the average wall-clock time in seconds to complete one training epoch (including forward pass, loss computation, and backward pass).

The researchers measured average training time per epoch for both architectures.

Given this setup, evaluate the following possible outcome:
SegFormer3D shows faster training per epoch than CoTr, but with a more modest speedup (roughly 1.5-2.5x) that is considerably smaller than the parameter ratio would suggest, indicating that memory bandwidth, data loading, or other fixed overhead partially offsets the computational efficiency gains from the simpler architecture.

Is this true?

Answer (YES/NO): NO